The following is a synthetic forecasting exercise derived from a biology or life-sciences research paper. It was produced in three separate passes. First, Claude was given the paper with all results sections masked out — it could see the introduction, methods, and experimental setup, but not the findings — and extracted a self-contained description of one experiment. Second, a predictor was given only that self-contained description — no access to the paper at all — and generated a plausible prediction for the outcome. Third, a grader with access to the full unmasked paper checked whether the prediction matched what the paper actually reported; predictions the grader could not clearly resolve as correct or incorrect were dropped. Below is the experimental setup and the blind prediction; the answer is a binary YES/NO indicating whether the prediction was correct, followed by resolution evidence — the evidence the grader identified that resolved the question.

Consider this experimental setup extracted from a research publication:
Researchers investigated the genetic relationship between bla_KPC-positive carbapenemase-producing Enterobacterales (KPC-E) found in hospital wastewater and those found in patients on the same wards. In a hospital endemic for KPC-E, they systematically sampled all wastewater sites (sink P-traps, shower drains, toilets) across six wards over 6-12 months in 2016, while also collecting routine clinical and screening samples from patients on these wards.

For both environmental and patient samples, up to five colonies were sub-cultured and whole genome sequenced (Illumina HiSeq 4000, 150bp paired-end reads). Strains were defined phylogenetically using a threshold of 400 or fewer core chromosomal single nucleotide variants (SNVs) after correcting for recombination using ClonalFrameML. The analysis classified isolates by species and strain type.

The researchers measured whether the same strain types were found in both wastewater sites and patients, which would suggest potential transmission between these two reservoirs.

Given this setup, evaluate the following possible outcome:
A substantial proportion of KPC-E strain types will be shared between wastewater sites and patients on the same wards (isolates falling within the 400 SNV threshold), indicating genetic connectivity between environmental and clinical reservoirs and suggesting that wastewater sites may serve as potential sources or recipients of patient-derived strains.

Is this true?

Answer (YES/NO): NO